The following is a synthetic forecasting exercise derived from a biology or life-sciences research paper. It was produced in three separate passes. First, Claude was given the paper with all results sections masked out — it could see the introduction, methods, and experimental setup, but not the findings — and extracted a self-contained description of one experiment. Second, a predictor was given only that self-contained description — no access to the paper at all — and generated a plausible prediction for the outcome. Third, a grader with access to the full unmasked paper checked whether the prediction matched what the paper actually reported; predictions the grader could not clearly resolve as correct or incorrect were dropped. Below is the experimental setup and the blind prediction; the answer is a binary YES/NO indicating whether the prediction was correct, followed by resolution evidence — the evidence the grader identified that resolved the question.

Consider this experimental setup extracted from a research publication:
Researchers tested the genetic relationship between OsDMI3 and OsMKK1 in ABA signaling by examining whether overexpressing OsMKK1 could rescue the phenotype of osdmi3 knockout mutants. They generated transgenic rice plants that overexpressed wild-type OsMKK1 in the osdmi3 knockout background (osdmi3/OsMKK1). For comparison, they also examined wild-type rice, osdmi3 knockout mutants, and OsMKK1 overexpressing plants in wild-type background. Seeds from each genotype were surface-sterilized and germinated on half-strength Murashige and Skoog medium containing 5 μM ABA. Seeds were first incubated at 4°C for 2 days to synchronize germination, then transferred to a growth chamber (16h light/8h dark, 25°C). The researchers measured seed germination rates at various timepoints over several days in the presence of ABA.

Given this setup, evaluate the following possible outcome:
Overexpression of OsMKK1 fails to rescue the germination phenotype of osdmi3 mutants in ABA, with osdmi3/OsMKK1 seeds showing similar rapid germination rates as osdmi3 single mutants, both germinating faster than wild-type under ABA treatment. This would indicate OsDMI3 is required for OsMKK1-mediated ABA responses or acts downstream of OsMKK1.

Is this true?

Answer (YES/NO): NO